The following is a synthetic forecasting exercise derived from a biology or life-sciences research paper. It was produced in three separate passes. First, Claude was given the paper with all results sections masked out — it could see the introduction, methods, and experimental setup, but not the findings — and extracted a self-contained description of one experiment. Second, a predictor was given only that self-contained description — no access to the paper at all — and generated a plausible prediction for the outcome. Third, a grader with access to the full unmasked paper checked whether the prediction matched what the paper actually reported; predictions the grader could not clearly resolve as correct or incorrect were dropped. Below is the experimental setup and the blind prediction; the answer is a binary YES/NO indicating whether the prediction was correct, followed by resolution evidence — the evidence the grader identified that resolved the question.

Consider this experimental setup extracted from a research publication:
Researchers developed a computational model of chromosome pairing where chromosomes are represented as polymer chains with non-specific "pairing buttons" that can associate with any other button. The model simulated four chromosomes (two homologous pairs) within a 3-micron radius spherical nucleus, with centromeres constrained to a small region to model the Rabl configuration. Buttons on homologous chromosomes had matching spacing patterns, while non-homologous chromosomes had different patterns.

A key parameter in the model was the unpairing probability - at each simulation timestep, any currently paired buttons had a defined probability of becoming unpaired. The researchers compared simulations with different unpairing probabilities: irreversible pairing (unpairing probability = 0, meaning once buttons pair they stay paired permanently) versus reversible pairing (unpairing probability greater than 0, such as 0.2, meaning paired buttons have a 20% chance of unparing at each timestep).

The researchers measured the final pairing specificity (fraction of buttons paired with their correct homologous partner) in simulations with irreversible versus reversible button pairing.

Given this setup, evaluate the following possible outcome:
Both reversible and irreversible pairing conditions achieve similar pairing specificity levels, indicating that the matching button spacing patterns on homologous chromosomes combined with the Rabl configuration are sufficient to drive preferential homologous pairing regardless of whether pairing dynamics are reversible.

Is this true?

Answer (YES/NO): NO